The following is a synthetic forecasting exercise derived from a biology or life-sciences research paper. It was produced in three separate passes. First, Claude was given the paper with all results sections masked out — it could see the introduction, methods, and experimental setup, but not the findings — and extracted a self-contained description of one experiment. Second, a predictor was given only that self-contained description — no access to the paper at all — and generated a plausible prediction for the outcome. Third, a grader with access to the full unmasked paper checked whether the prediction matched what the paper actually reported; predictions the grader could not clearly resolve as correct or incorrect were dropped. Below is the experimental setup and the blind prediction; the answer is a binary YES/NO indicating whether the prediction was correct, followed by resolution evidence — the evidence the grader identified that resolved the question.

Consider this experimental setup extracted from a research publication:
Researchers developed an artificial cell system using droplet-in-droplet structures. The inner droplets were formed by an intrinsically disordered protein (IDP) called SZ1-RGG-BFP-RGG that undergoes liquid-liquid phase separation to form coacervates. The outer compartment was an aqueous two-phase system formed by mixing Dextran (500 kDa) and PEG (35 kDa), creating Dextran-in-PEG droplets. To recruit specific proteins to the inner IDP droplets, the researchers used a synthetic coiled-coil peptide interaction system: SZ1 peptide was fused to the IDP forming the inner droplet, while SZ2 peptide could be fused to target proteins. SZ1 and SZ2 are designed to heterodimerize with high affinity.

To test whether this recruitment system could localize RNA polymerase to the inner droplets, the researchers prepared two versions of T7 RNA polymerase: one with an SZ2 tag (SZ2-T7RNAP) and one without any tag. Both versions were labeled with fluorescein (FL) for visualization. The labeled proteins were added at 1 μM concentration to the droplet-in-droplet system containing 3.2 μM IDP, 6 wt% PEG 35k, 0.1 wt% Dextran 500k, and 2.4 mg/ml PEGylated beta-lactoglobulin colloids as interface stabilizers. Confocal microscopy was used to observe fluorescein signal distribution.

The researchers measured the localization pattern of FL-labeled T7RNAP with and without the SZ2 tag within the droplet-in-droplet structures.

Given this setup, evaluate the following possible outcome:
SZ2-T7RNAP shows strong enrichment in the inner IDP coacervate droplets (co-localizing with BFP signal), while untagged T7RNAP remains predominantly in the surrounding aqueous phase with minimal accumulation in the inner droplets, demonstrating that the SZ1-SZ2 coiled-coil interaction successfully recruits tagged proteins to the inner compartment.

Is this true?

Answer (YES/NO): NO